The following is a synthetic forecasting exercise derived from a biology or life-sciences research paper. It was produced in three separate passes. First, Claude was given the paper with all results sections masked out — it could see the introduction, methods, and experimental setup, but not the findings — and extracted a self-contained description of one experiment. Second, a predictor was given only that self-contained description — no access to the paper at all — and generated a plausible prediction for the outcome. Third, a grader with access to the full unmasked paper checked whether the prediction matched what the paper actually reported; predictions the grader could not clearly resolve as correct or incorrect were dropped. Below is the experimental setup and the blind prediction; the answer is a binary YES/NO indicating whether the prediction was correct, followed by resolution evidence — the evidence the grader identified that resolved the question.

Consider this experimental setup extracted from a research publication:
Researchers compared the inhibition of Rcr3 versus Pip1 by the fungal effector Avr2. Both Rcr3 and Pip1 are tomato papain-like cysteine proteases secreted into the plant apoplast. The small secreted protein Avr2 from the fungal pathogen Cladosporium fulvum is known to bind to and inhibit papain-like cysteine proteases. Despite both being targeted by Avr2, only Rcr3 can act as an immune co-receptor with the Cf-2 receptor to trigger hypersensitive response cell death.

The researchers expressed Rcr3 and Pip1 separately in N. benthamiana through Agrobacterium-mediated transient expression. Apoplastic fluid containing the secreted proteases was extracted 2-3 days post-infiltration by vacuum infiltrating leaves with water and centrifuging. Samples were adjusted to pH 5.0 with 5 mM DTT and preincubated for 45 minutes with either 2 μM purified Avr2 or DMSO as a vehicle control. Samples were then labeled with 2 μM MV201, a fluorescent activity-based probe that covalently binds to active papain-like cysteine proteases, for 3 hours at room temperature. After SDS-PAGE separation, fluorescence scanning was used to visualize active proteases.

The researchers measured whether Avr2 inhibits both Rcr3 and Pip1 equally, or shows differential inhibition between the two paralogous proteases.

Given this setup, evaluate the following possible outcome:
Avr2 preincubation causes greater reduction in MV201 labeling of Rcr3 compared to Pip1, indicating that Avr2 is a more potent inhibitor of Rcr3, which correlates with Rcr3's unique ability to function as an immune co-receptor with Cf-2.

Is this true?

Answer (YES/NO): NO